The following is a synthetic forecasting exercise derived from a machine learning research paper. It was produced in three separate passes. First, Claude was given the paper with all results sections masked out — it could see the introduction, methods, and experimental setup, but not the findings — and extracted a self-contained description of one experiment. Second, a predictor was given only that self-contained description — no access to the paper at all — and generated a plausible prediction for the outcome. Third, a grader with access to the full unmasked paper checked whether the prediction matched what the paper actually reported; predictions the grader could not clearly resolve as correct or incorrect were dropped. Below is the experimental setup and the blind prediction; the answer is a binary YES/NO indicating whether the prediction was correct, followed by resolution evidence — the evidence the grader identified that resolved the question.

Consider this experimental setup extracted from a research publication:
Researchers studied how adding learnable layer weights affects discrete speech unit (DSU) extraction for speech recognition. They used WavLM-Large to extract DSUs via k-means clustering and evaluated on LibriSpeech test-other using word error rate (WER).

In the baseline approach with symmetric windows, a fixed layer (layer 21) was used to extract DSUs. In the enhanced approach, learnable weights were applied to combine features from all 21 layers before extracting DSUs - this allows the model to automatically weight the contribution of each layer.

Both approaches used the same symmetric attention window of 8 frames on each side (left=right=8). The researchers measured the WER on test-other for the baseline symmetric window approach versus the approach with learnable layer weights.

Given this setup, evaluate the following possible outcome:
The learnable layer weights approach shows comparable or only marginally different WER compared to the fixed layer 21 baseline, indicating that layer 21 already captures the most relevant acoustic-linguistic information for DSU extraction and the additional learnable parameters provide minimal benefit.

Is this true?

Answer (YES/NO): NO